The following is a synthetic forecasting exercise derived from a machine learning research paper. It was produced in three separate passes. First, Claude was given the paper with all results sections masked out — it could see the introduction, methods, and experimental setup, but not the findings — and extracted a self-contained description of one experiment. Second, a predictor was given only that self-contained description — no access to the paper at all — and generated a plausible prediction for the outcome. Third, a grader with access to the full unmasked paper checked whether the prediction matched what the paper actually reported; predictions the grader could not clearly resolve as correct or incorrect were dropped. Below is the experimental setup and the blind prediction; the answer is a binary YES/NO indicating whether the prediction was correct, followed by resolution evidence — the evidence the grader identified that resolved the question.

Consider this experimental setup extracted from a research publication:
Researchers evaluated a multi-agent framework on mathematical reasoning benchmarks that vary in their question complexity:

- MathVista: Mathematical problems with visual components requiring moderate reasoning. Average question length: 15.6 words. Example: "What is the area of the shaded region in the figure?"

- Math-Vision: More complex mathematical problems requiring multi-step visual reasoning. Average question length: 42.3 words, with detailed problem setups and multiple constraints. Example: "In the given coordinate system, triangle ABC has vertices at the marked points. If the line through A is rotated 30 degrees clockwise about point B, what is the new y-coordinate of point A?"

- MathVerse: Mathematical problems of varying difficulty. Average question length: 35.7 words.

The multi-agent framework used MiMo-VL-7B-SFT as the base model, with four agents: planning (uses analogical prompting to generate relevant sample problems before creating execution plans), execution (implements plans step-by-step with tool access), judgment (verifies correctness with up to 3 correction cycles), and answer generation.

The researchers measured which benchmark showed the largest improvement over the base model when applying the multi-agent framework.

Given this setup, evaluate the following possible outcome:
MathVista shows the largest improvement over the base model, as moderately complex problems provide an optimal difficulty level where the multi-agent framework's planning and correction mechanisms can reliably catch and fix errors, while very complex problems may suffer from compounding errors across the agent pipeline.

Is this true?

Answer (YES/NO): YES